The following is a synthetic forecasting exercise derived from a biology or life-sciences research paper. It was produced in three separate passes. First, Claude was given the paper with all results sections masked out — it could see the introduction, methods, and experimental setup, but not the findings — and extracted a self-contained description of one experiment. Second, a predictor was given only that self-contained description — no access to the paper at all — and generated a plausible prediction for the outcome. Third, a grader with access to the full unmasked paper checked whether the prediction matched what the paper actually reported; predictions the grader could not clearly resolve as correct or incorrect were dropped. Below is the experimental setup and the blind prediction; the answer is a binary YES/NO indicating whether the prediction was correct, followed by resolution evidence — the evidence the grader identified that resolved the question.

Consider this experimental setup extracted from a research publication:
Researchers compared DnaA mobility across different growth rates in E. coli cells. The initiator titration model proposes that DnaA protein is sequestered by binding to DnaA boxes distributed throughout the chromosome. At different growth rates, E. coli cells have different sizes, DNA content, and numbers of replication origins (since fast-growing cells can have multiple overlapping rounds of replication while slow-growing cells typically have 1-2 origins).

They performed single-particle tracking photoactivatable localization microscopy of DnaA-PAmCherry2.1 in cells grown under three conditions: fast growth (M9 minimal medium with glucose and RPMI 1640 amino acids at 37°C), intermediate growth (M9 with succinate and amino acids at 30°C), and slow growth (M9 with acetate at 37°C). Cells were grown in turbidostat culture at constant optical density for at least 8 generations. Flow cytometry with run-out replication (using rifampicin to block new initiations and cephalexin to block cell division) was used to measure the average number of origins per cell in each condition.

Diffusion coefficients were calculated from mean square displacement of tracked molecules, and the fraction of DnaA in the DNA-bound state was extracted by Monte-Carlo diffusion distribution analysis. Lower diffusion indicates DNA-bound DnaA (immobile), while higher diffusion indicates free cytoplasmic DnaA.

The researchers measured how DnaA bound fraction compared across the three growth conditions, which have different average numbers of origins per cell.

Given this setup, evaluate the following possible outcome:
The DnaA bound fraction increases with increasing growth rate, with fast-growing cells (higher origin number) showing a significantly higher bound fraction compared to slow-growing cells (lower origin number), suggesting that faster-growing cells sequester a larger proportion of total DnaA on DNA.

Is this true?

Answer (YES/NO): NO